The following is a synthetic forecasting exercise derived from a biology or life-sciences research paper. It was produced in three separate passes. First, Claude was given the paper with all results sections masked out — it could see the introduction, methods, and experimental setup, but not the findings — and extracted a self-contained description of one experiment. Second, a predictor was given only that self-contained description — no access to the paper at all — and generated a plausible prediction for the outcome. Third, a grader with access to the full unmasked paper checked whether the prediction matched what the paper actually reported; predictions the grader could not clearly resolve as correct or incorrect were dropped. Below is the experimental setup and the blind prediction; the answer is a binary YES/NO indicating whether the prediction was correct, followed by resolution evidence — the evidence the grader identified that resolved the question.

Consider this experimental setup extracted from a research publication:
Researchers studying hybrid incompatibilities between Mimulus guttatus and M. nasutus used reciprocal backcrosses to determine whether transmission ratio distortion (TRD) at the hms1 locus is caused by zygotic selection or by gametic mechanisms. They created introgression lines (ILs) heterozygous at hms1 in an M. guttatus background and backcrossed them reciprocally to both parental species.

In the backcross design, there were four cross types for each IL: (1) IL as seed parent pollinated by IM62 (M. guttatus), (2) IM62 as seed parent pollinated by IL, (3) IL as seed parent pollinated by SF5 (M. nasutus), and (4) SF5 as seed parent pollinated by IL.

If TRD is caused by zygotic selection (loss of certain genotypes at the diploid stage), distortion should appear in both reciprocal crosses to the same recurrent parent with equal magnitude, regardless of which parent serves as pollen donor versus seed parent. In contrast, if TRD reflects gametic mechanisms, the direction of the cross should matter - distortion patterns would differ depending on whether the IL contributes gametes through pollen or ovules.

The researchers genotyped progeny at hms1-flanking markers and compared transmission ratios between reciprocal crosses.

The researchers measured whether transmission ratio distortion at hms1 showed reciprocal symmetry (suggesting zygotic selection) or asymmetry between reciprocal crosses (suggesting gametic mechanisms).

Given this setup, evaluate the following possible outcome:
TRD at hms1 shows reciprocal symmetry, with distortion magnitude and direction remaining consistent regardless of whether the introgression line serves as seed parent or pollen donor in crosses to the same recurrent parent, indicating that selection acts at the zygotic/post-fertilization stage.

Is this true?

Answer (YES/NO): NO